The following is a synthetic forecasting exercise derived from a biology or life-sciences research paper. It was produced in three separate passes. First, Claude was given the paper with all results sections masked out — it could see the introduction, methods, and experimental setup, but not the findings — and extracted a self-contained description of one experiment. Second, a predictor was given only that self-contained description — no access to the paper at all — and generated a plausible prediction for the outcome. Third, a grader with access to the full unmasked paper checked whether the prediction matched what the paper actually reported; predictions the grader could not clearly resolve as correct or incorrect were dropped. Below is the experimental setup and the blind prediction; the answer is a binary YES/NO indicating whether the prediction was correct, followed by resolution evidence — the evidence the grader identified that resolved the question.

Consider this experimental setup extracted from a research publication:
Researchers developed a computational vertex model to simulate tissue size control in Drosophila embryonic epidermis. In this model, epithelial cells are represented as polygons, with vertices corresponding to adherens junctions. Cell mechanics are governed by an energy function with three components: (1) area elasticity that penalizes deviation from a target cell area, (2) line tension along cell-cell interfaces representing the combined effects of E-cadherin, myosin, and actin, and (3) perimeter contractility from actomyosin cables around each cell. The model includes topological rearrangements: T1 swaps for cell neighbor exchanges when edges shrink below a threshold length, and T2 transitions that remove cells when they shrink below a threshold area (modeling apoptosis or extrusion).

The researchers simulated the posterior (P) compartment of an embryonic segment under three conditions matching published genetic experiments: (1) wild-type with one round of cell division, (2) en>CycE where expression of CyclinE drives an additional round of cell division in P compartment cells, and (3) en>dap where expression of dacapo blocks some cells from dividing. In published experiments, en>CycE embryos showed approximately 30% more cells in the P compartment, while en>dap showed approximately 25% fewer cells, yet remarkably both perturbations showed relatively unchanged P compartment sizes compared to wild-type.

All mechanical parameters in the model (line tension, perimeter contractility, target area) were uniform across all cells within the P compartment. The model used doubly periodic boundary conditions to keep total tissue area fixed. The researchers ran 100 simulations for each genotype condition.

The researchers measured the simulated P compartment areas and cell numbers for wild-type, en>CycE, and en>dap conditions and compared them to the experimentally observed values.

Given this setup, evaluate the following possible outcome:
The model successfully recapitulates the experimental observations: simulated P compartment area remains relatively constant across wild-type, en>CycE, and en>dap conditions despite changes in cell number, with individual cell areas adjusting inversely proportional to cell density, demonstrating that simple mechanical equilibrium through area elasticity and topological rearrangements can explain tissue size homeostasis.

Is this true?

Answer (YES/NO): YES